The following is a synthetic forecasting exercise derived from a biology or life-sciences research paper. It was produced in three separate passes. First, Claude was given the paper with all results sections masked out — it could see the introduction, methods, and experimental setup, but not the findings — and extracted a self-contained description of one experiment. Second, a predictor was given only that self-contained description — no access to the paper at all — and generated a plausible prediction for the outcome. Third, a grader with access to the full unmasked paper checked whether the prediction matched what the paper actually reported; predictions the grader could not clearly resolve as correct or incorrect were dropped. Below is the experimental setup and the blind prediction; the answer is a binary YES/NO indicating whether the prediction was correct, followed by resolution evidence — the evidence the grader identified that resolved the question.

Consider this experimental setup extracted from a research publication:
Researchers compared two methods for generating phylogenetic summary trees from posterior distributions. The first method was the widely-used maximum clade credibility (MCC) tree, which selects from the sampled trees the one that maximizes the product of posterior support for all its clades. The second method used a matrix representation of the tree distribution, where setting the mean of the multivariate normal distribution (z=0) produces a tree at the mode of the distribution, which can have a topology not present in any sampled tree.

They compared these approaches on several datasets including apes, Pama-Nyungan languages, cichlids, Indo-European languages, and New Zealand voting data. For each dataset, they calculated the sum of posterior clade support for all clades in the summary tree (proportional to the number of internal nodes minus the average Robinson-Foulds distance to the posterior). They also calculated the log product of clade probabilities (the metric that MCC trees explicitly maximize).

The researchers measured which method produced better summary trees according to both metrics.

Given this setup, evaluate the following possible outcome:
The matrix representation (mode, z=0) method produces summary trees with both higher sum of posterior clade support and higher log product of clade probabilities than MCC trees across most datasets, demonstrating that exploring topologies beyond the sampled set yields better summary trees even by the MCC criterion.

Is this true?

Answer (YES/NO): NO